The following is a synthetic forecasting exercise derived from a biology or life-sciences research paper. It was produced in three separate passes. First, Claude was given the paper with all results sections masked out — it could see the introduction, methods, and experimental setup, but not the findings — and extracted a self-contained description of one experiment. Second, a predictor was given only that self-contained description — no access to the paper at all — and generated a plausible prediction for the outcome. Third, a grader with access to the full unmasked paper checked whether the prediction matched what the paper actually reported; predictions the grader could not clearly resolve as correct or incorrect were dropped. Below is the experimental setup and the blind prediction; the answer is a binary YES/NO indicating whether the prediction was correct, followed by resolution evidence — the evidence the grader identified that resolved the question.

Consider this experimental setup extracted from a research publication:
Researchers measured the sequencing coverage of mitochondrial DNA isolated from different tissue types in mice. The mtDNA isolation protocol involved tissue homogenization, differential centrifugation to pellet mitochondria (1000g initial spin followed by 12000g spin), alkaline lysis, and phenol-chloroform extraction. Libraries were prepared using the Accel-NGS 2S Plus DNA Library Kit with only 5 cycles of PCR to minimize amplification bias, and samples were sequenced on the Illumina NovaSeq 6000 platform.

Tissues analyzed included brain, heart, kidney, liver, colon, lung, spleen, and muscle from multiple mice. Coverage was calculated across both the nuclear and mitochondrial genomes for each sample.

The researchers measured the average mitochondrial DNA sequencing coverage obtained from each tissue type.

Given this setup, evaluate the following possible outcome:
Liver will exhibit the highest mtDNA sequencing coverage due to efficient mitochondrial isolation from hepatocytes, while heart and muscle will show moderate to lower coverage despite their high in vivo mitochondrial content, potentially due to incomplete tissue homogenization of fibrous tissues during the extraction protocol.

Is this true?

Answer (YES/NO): NO